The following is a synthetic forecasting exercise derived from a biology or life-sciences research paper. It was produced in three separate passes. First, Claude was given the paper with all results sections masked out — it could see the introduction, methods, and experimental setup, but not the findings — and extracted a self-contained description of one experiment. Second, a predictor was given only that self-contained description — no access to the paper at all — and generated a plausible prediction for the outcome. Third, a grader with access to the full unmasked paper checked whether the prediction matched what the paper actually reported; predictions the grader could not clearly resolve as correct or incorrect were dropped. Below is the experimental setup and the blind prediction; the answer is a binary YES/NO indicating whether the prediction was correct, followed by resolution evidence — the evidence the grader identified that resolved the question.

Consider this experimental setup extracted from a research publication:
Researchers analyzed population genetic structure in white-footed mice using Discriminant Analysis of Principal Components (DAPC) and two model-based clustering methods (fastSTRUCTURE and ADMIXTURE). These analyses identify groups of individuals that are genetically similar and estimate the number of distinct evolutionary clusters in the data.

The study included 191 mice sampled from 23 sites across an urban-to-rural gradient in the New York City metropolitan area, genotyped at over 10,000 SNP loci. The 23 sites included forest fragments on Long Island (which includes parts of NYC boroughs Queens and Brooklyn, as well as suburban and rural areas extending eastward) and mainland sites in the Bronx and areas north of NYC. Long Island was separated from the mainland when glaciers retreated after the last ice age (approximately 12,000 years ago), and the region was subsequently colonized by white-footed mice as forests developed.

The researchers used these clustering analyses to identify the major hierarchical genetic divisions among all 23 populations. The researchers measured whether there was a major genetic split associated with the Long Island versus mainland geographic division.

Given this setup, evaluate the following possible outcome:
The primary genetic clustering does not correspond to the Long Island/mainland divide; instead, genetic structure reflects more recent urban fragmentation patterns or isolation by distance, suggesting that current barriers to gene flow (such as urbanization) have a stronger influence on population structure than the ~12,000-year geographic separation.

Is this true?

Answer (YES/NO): NO